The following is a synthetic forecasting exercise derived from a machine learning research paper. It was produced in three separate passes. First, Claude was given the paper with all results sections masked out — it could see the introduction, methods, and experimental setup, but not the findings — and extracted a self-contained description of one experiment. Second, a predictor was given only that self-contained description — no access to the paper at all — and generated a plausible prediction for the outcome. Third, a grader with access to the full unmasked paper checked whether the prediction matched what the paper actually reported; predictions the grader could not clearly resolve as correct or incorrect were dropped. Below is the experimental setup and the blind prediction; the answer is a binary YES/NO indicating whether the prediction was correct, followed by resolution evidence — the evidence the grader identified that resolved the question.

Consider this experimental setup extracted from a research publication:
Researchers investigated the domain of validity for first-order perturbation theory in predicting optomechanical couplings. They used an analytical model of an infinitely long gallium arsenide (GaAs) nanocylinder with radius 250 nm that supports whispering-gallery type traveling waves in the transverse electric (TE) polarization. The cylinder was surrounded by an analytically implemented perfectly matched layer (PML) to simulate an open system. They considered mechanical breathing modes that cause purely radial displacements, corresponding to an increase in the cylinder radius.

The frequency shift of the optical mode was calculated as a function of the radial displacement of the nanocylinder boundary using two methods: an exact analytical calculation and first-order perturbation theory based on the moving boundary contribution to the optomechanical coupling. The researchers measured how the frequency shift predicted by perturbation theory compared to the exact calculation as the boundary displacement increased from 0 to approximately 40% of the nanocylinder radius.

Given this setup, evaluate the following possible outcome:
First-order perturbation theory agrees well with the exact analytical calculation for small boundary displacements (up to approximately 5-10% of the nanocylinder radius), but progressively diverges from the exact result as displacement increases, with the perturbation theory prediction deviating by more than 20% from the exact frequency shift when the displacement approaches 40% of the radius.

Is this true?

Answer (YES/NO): NO